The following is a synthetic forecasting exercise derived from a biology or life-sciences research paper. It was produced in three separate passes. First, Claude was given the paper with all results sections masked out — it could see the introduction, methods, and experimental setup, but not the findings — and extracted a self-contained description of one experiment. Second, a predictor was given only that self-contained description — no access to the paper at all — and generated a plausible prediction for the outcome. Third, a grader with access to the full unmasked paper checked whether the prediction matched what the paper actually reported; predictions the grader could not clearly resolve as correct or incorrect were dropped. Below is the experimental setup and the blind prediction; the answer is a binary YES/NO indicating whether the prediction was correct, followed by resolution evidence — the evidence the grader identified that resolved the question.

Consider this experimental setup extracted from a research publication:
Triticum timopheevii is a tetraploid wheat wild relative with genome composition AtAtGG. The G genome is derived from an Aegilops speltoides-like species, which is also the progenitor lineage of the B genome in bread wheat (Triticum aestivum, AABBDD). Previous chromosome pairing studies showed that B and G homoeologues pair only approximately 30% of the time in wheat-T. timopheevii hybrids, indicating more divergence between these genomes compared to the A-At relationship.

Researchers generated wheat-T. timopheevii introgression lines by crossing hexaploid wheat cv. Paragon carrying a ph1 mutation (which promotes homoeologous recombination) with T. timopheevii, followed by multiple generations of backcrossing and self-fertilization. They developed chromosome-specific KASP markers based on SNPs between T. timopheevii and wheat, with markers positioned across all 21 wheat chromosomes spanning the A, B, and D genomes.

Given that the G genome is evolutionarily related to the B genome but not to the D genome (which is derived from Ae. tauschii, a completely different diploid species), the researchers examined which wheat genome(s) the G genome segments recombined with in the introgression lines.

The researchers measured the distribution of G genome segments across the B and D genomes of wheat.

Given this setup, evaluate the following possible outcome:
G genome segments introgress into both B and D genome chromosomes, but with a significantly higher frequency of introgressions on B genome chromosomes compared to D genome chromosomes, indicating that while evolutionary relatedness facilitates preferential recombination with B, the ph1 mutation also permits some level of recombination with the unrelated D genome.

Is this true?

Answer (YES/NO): YES